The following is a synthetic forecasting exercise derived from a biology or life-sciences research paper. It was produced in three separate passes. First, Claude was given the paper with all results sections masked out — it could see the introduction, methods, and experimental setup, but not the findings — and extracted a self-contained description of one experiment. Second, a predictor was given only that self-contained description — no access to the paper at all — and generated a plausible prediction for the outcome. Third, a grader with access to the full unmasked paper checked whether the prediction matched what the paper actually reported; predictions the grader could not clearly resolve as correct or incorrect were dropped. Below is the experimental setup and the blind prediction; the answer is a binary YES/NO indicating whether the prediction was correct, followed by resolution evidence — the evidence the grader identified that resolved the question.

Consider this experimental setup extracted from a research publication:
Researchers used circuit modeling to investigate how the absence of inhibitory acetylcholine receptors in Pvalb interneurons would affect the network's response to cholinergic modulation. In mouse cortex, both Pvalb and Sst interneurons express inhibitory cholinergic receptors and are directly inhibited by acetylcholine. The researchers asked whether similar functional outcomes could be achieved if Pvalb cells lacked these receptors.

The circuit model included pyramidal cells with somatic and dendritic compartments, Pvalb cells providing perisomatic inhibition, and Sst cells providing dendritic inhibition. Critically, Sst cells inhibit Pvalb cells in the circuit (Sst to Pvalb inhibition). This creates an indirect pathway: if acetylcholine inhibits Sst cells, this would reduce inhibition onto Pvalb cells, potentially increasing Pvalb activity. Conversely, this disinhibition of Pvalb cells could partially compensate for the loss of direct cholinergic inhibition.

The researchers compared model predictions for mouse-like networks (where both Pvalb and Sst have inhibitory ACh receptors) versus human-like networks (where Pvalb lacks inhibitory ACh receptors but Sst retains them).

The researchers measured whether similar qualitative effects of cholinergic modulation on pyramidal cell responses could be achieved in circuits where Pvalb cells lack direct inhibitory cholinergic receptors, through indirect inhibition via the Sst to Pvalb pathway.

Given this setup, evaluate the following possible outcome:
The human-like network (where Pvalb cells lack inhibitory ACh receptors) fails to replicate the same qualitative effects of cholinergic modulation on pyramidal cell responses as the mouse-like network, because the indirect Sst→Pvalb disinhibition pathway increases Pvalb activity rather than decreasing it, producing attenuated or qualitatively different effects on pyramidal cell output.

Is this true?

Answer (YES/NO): NO